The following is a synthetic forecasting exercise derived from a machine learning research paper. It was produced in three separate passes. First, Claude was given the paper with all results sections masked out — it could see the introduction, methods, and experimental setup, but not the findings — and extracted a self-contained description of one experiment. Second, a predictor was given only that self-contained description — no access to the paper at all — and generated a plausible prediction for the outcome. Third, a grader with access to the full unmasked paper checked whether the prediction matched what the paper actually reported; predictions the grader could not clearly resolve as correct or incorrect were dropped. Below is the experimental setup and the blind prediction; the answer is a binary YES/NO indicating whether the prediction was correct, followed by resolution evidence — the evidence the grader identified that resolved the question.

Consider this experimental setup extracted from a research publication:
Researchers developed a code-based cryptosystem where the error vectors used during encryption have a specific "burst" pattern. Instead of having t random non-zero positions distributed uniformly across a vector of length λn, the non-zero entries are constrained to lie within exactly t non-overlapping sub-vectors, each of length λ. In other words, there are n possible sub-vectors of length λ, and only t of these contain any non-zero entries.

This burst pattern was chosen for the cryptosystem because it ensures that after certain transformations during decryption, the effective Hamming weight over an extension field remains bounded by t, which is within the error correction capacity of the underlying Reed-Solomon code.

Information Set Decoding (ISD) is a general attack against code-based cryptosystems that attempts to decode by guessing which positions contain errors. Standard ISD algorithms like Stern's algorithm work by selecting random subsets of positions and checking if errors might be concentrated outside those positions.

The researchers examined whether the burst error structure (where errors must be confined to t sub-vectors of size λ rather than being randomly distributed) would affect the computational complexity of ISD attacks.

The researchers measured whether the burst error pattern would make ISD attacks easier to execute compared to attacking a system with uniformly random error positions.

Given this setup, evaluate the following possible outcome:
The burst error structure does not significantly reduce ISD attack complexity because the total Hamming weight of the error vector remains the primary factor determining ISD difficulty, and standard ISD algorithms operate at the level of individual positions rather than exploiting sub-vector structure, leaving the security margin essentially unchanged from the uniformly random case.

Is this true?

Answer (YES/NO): NO